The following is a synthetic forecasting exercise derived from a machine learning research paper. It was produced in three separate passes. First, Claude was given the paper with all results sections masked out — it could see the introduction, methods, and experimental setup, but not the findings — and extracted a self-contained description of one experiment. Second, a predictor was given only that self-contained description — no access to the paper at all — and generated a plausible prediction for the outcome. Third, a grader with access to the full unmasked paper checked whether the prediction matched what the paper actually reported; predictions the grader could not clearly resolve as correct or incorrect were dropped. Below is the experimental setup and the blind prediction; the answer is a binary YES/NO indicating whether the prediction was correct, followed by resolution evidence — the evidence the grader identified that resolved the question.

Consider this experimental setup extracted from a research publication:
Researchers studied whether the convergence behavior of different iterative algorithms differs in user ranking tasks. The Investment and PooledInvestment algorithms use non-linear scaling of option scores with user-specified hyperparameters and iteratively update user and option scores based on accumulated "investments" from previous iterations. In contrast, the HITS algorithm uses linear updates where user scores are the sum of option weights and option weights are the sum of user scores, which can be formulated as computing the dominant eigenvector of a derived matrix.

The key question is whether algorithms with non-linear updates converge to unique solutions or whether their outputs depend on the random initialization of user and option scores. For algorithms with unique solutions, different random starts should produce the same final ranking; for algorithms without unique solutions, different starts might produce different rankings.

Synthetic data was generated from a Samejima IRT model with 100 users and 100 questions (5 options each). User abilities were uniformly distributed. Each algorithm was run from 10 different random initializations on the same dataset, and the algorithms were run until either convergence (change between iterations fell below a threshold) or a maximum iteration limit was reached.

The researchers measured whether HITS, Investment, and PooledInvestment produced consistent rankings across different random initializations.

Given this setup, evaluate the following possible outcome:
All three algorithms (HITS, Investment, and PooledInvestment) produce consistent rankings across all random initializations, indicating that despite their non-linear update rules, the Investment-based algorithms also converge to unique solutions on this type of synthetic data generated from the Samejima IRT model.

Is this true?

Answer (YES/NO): NO